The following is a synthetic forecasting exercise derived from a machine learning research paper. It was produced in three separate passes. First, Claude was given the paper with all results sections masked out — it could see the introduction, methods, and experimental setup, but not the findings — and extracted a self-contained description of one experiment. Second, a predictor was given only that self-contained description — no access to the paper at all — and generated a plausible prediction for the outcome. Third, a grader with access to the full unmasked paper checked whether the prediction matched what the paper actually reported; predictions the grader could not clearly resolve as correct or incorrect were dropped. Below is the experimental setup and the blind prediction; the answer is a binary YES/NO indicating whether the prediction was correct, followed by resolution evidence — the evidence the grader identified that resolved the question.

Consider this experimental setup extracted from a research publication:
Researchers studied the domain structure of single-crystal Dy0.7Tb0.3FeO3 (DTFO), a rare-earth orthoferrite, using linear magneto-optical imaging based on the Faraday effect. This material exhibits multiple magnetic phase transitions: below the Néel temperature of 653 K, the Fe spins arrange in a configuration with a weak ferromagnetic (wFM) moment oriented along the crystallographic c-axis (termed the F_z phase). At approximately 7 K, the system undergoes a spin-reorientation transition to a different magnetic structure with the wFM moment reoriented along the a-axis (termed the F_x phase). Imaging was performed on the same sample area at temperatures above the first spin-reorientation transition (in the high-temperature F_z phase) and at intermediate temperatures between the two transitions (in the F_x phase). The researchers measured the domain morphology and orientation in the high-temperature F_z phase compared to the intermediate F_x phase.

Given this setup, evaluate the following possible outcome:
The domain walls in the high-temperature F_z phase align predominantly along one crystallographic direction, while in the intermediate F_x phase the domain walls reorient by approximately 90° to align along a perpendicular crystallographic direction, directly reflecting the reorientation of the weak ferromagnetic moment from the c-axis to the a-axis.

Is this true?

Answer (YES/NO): NO